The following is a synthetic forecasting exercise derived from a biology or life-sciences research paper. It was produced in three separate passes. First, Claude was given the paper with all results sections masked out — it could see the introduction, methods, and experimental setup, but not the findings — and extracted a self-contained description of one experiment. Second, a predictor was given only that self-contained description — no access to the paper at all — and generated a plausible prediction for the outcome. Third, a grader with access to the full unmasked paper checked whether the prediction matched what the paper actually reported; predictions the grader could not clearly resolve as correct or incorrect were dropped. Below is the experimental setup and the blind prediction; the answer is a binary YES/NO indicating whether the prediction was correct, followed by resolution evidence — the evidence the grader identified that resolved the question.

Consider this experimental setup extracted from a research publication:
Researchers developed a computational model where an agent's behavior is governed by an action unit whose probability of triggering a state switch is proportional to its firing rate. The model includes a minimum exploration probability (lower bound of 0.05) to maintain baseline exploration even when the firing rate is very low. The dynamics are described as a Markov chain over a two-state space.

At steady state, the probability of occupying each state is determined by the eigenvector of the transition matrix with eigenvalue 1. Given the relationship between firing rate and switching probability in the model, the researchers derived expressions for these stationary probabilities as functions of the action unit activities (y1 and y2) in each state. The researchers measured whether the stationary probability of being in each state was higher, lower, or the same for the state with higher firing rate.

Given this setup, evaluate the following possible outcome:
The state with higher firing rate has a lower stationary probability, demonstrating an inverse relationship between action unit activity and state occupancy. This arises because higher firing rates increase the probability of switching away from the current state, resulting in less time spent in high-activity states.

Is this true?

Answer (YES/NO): YES